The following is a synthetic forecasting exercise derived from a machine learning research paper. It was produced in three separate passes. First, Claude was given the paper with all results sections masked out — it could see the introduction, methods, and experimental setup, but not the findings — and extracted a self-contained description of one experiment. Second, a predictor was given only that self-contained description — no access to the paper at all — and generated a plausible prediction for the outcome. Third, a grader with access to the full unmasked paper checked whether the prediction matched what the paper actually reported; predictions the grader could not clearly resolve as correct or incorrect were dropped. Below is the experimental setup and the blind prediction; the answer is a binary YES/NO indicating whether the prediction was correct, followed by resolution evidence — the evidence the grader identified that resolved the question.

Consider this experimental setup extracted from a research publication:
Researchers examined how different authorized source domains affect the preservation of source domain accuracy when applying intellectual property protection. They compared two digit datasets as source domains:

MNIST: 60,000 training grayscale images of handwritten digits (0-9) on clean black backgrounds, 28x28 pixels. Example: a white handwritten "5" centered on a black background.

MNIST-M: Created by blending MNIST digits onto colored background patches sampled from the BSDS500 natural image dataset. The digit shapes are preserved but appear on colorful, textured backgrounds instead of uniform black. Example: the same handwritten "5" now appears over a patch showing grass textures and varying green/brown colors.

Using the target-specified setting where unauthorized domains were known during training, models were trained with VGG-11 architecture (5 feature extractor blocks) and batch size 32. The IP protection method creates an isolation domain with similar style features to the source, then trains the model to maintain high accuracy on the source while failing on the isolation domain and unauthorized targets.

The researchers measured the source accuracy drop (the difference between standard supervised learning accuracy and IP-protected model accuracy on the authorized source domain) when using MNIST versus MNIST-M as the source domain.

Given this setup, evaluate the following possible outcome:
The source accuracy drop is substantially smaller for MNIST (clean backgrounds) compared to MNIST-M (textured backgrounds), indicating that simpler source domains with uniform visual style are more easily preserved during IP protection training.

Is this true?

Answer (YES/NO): NO